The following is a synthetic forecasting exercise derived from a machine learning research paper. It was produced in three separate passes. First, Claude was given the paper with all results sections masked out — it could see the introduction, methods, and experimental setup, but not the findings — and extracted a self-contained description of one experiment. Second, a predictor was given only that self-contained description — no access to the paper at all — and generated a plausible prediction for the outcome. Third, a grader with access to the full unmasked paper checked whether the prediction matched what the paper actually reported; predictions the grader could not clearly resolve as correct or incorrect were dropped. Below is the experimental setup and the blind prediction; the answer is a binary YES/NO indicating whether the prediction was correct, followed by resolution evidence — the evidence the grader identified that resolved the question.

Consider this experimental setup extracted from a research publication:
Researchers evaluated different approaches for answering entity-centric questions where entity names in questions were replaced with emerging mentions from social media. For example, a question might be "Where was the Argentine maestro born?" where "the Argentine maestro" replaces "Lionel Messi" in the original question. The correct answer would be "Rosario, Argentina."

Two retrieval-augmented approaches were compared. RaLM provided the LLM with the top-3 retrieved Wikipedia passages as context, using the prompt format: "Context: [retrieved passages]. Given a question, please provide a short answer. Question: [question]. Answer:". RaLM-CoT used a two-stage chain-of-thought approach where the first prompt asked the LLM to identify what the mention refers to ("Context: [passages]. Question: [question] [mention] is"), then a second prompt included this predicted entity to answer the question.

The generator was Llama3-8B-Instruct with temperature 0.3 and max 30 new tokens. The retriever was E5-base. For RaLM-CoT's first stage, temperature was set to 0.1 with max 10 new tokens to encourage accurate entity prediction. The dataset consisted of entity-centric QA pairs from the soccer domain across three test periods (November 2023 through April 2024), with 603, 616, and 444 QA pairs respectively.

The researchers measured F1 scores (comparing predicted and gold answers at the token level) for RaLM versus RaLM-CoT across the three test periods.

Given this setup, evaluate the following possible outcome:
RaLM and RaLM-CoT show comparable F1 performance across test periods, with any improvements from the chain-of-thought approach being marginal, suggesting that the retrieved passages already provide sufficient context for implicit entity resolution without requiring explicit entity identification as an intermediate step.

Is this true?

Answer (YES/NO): NO